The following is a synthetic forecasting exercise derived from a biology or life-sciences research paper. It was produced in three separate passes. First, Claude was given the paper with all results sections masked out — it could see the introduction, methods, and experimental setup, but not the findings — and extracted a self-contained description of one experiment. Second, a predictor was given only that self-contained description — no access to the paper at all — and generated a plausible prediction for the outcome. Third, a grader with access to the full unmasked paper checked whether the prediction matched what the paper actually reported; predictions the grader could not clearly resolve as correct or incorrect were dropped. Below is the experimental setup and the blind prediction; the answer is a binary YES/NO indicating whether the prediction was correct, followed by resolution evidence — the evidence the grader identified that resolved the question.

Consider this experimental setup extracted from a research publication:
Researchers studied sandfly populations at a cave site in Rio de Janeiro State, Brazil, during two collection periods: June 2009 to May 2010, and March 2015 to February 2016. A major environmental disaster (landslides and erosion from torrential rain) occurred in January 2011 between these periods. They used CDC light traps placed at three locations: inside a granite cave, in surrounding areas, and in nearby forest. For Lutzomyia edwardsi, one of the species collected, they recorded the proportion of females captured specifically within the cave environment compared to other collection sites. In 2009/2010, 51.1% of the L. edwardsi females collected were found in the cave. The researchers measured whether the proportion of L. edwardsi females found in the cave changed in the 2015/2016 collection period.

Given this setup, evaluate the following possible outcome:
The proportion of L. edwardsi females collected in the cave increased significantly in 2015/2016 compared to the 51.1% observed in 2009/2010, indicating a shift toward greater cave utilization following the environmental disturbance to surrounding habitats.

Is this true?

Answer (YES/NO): YES